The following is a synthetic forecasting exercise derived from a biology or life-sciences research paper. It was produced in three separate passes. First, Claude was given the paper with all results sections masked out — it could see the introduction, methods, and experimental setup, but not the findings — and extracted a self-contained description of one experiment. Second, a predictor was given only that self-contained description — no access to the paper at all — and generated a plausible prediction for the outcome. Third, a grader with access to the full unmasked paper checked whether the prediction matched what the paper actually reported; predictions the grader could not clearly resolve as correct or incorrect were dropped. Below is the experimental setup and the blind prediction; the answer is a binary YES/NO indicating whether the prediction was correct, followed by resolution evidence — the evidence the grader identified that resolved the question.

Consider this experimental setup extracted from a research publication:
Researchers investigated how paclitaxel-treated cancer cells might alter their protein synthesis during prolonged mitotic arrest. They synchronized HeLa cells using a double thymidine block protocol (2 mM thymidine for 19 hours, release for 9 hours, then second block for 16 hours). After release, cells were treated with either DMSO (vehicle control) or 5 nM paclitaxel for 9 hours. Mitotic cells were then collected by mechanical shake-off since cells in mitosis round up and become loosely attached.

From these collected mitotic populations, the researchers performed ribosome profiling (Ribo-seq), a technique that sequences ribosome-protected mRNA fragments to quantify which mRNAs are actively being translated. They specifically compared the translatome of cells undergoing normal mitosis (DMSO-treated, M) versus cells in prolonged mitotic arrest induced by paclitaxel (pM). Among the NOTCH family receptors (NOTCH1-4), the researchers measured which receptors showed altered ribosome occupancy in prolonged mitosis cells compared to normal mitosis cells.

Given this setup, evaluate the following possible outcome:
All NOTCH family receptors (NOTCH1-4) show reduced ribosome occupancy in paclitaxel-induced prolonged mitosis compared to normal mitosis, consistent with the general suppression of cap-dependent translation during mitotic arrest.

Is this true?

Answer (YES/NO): NO